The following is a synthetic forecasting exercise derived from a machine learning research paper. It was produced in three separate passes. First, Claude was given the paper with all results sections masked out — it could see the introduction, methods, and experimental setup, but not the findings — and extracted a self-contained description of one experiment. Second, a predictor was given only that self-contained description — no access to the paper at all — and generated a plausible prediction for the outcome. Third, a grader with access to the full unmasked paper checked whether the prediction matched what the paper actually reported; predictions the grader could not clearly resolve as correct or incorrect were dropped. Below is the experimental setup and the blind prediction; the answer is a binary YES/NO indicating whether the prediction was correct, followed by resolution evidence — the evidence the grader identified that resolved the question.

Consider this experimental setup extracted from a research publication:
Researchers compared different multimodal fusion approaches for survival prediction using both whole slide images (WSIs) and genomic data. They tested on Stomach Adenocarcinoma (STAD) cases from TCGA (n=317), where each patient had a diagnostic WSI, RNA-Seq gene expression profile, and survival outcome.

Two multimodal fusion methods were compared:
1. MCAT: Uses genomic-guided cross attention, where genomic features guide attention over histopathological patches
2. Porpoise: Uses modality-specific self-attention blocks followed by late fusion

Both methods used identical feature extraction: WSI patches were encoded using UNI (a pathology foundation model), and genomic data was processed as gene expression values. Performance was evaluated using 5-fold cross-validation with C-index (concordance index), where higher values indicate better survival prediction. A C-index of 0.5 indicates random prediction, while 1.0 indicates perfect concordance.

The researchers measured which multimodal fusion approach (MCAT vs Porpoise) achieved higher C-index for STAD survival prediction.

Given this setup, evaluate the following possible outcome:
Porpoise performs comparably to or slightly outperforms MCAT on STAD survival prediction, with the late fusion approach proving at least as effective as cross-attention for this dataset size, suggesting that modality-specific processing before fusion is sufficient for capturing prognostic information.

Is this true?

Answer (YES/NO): NO